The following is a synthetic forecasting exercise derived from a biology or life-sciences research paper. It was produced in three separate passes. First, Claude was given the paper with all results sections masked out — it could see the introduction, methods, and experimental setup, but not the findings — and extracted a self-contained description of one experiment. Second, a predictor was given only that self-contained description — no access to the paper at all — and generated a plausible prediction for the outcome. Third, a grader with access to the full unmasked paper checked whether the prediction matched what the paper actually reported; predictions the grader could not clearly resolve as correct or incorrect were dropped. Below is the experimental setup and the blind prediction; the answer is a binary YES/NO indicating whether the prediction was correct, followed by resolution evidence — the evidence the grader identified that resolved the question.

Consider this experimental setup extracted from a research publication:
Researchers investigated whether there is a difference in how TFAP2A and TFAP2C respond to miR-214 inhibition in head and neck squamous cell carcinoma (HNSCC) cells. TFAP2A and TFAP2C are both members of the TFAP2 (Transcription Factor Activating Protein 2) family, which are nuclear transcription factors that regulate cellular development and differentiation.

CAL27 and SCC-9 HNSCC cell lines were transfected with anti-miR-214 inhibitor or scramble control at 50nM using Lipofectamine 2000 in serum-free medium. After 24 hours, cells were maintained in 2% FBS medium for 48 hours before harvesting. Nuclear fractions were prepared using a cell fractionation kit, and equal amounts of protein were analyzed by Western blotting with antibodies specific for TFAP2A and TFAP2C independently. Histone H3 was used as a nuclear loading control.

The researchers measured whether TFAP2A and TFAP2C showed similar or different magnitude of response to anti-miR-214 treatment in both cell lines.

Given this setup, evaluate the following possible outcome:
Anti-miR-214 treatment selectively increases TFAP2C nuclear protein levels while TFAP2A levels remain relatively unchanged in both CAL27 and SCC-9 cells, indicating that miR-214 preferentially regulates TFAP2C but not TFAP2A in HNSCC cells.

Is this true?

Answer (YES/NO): NO